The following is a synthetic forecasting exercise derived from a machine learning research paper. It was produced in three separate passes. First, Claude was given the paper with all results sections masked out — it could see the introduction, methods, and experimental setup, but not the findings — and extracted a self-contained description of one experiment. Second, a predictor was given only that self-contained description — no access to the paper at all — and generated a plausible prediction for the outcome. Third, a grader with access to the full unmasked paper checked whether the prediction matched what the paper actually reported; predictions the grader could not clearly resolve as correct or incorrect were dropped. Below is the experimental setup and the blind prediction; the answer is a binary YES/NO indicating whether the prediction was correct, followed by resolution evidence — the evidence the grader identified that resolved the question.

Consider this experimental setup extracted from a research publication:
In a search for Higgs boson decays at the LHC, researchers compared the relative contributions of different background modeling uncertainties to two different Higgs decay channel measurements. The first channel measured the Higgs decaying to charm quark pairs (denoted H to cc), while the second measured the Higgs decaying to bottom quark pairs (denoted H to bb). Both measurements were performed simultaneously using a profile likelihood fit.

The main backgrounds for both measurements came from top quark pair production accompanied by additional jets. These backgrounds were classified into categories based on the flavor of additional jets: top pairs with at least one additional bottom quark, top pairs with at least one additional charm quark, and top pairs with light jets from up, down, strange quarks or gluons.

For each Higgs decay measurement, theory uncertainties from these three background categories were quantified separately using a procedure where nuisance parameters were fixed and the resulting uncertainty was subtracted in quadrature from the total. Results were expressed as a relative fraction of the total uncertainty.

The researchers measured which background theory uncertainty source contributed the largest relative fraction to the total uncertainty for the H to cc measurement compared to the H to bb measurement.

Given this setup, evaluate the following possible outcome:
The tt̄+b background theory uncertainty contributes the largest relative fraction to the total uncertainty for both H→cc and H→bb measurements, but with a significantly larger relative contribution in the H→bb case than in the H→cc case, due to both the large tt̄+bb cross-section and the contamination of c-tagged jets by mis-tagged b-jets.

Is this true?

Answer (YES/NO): NO